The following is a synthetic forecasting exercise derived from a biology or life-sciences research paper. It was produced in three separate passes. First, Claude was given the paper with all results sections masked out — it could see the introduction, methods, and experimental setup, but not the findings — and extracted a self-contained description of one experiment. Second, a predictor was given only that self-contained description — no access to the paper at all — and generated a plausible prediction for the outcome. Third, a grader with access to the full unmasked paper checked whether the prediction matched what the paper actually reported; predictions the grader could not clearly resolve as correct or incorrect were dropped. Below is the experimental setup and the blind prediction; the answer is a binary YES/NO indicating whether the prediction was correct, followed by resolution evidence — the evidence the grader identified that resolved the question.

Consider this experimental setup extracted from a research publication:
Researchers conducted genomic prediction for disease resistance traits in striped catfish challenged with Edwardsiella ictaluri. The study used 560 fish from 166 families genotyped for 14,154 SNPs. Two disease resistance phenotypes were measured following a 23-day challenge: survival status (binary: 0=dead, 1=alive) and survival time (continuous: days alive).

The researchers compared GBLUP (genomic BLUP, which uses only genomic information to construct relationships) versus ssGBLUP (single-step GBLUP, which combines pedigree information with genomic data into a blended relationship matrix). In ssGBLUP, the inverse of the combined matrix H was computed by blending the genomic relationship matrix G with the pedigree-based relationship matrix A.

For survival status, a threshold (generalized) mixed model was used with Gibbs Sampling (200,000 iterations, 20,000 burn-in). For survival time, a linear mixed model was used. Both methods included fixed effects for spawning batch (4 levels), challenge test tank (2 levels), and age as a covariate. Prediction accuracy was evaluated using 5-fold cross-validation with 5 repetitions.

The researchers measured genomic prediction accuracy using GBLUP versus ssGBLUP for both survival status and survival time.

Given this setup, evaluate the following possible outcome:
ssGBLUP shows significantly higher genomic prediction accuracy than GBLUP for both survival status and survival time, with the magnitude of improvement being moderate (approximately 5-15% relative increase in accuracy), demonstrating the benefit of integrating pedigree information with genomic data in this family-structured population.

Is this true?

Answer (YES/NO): NO